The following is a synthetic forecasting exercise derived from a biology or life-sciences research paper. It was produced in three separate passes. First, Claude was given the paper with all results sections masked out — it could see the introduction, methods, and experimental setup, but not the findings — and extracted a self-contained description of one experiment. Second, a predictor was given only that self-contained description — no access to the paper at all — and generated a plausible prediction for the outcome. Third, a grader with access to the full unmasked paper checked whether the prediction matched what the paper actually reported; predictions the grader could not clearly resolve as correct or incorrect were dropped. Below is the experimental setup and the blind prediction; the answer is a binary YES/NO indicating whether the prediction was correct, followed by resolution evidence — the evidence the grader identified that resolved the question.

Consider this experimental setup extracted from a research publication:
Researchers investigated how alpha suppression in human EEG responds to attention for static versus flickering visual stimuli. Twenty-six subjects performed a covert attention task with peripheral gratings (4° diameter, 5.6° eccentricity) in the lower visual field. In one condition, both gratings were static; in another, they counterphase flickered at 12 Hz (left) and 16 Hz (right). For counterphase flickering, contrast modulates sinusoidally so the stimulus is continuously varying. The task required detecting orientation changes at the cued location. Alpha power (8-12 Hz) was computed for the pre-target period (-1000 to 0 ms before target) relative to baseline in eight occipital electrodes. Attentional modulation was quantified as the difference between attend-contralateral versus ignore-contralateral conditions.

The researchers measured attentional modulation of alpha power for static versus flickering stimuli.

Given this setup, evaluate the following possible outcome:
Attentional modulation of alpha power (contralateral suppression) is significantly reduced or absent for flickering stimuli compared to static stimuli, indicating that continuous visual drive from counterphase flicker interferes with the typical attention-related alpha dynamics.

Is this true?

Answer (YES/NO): NO